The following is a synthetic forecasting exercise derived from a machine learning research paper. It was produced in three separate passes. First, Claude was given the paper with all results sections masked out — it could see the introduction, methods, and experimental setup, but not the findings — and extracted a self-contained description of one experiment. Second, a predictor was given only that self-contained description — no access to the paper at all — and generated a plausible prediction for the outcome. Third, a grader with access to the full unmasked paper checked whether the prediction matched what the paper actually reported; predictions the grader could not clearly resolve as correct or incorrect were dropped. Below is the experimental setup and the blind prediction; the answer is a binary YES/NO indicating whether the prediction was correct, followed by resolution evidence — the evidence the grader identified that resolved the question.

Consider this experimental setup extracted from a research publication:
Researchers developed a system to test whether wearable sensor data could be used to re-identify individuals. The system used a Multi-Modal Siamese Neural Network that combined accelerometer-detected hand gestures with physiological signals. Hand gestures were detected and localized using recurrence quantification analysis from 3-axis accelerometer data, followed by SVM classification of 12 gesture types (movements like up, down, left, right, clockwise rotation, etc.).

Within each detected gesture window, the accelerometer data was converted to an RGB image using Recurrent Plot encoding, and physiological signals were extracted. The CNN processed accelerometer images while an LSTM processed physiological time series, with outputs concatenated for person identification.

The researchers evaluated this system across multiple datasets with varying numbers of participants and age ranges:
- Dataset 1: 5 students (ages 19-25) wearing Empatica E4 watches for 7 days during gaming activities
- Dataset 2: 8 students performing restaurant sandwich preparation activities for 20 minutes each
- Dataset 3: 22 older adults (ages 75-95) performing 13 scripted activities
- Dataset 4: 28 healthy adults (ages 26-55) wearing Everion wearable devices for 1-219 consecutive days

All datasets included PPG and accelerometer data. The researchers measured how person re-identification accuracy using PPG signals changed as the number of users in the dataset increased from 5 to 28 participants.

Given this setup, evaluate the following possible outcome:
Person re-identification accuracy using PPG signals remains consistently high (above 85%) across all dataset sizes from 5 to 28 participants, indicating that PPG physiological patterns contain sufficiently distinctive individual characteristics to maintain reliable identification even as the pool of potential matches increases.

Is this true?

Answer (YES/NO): NO